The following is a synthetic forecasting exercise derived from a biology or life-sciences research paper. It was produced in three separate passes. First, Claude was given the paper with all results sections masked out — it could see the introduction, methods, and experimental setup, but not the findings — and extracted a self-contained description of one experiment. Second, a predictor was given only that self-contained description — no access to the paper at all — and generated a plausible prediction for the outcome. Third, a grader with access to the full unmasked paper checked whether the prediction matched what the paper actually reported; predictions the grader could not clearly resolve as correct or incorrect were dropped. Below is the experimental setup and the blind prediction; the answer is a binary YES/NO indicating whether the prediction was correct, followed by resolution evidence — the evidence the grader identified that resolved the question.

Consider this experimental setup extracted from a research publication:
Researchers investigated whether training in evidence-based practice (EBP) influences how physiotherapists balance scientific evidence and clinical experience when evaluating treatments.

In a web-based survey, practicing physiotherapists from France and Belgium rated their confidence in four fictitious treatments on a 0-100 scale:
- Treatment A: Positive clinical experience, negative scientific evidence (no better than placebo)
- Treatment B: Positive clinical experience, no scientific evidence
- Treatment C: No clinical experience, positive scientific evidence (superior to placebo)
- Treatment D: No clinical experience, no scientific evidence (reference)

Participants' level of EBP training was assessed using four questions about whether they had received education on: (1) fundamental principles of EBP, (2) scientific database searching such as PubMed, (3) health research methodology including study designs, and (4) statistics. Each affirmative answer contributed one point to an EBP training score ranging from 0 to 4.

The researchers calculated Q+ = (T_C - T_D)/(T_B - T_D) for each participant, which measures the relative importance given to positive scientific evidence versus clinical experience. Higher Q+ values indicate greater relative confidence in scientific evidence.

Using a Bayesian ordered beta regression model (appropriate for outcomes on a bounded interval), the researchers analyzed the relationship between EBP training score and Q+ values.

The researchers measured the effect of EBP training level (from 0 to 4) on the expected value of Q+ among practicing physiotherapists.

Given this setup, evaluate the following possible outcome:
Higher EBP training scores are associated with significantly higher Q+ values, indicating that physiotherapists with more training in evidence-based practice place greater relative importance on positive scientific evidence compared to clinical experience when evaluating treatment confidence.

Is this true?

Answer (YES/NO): NO